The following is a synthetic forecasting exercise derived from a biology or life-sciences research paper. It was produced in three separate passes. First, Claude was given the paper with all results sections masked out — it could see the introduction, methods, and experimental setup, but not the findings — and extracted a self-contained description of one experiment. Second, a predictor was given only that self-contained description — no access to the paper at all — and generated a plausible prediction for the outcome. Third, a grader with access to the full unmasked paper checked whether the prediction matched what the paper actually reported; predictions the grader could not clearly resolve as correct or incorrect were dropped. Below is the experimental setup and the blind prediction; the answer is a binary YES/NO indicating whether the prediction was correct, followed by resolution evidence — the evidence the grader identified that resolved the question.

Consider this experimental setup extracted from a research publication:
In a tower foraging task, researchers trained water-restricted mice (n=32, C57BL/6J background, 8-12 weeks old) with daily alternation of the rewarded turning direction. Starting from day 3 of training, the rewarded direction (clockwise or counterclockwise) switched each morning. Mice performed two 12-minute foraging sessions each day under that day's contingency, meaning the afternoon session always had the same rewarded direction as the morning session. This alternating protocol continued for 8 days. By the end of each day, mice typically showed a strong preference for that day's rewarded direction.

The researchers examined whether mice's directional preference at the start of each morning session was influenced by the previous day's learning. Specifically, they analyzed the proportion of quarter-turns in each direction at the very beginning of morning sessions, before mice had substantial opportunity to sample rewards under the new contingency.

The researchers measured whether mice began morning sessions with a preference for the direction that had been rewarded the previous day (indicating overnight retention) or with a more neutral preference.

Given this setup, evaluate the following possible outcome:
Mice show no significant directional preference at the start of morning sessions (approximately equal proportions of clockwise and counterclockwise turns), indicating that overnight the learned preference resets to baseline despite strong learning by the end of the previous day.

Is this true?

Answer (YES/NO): NO